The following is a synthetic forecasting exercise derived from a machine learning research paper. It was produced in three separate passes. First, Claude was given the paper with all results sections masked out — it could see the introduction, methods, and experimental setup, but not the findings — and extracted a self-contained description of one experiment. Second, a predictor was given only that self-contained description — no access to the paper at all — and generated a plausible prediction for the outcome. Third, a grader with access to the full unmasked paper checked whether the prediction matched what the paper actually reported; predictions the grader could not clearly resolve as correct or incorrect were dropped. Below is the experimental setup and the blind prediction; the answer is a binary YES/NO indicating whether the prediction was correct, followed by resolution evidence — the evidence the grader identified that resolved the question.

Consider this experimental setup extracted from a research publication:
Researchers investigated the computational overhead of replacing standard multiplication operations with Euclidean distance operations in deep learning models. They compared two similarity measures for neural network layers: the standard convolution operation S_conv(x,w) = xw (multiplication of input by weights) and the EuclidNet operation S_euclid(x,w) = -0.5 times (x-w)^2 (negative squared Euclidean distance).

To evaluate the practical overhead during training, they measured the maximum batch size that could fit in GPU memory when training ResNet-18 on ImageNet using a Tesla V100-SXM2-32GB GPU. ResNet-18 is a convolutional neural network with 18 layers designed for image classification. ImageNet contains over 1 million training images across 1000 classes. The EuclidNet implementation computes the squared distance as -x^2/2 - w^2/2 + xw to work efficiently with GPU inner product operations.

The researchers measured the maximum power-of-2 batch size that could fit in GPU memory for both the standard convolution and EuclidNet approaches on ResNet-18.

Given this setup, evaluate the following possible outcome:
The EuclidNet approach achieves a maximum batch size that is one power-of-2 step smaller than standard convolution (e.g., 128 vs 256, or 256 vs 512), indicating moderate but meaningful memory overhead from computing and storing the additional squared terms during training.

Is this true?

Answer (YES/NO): YES